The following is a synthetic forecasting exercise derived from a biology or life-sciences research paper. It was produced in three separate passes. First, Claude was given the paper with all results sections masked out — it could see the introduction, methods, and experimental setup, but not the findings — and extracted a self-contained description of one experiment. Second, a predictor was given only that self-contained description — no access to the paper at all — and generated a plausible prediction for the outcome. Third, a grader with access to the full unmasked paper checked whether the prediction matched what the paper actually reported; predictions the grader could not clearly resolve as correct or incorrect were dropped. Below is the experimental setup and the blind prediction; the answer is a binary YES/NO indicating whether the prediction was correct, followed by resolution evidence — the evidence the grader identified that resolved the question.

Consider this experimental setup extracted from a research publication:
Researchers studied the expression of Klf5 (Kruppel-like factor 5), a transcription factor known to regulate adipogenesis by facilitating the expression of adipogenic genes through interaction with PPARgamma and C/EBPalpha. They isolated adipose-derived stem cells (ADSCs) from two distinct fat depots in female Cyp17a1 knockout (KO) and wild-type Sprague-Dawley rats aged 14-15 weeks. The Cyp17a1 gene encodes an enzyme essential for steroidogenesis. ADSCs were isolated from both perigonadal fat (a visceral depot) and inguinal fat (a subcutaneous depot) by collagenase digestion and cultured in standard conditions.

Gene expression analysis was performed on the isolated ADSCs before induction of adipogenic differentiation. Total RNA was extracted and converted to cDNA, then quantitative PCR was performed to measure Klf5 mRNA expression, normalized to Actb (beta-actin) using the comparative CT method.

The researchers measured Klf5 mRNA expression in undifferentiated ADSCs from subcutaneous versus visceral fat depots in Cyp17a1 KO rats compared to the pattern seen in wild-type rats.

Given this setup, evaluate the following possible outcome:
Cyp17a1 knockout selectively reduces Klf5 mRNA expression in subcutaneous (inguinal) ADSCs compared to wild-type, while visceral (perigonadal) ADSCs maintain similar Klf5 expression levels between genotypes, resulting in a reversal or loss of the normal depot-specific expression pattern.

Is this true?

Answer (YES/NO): NO